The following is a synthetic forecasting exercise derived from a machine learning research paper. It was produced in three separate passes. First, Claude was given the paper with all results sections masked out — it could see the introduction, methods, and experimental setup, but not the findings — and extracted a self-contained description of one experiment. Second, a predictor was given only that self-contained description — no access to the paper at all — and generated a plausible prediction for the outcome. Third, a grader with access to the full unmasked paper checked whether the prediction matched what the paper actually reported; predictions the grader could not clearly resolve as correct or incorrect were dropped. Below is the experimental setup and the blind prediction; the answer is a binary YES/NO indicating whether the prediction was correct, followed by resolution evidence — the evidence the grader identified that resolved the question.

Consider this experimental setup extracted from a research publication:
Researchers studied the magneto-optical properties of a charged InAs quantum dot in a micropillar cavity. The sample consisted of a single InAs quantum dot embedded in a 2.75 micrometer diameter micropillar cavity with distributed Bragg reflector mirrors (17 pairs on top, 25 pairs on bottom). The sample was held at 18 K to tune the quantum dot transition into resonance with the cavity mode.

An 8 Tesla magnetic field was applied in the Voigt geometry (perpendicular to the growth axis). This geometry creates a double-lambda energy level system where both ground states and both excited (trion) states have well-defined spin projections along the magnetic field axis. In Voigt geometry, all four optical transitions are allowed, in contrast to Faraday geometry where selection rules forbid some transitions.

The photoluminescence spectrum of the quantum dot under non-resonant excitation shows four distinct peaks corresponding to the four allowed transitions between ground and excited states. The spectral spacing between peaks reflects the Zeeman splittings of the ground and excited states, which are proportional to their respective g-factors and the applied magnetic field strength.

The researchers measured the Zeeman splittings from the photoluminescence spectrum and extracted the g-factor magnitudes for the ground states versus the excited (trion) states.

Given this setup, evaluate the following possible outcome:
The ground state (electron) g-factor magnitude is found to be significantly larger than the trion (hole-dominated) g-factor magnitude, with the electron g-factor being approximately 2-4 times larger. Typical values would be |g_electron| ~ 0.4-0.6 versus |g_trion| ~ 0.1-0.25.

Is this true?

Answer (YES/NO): NO